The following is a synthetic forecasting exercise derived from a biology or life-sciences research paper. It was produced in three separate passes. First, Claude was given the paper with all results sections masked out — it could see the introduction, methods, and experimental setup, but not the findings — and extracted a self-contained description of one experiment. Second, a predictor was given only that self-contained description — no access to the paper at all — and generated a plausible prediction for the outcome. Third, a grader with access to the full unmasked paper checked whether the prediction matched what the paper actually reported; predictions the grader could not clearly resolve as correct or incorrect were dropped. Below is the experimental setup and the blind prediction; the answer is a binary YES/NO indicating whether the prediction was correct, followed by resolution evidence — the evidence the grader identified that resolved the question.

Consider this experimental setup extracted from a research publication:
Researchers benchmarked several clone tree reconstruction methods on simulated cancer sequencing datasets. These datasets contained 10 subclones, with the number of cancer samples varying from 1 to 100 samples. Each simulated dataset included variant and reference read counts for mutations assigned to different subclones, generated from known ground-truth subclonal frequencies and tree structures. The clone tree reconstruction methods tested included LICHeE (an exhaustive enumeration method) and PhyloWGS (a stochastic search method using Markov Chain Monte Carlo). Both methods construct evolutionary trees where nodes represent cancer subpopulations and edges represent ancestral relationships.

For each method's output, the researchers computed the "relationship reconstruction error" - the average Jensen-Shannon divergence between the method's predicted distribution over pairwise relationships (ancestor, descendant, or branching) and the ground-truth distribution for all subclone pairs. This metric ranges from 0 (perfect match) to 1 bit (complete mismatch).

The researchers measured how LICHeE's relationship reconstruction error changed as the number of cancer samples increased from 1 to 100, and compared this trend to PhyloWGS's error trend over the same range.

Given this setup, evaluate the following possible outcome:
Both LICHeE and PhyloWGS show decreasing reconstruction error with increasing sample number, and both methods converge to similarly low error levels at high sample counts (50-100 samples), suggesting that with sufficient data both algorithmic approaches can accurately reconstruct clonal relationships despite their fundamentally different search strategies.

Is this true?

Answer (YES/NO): NO